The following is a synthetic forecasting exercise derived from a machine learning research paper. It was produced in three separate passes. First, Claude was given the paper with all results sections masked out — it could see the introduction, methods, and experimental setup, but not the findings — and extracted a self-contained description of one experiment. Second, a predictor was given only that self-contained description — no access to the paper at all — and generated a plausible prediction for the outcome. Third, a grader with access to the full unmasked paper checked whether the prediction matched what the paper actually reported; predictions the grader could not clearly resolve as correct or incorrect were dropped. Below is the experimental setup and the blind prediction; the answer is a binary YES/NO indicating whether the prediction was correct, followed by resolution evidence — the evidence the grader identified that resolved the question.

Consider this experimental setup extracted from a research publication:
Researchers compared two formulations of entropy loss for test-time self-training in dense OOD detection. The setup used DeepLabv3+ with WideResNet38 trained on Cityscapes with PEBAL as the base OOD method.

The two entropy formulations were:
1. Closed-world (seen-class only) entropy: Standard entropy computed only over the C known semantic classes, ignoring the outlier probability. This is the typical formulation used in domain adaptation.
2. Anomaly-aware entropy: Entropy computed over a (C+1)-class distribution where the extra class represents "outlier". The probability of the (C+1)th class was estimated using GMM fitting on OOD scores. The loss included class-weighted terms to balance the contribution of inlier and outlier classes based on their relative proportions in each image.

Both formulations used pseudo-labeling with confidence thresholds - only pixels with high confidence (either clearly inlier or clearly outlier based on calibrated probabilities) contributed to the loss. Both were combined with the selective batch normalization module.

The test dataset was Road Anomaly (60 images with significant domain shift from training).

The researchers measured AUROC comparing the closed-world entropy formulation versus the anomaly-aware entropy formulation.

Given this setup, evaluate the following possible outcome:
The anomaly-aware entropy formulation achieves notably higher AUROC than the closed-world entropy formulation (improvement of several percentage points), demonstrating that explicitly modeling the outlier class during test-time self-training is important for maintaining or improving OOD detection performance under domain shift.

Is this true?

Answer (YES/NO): NO